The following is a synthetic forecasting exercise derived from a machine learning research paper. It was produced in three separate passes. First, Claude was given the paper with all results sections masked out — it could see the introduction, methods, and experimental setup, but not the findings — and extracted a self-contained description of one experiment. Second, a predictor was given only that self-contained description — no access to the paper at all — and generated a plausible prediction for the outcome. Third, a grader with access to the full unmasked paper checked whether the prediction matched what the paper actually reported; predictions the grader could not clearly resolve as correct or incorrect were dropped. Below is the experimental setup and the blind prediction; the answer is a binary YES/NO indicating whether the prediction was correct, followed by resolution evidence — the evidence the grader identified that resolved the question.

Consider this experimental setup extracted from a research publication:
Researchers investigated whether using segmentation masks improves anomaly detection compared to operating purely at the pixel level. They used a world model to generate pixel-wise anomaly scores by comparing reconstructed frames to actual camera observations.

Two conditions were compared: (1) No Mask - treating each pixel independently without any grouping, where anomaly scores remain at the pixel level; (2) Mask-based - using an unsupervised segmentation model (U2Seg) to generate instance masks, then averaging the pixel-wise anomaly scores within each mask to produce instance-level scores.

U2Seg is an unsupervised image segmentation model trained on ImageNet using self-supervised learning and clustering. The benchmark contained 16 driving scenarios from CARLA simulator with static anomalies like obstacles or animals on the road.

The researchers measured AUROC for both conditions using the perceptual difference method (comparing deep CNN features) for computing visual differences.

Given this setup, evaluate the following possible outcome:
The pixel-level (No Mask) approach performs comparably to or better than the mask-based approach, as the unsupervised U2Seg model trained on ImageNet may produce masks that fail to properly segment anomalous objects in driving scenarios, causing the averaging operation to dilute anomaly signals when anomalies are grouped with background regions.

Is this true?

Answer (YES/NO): YES